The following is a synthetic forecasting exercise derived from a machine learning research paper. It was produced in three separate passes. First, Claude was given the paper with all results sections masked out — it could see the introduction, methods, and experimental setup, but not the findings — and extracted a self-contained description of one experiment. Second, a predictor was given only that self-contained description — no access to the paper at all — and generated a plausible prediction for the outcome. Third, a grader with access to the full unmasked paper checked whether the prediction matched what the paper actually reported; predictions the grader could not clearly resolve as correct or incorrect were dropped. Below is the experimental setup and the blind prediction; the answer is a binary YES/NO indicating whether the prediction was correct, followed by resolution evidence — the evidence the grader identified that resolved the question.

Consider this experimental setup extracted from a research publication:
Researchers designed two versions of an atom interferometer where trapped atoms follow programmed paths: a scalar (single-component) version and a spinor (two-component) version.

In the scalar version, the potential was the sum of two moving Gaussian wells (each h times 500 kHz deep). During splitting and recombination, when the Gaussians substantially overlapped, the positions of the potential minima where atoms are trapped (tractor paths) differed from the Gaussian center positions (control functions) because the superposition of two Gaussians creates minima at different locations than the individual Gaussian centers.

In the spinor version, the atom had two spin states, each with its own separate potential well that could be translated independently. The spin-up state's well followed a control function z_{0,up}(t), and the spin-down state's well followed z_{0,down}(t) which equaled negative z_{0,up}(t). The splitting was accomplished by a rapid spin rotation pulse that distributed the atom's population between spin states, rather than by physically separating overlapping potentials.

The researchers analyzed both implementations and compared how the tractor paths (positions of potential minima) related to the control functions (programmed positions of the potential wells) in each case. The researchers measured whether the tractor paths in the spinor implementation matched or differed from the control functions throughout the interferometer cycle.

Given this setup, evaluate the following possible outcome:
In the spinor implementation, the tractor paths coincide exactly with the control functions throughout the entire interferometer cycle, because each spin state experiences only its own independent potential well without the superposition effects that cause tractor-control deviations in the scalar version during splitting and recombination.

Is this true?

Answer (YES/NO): YES